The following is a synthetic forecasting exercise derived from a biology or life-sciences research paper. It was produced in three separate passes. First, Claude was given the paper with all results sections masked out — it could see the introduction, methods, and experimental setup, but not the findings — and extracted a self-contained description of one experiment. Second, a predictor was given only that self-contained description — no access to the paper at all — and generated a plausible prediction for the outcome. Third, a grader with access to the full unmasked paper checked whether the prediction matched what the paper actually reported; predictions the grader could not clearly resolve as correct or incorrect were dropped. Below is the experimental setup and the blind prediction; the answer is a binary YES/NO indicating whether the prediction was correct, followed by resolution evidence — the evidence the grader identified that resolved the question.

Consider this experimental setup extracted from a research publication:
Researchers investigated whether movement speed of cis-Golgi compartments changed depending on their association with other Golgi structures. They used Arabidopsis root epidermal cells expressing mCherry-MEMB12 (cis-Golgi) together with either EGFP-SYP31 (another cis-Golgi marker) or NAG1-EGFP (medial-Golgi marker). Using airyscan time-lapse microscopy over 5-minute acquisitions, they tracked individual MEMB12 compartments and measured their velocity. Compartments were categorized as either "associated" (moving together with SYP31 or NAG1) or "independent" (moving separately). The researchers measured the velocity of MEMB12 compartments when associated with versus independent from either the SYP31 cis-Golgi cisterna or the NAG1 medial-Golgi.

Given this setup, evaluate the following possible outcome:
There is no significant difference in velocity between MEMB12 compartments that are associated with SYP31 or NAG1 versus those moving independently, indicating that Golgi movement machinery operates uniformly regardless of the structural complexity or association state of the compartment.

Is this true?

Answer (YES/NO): NO